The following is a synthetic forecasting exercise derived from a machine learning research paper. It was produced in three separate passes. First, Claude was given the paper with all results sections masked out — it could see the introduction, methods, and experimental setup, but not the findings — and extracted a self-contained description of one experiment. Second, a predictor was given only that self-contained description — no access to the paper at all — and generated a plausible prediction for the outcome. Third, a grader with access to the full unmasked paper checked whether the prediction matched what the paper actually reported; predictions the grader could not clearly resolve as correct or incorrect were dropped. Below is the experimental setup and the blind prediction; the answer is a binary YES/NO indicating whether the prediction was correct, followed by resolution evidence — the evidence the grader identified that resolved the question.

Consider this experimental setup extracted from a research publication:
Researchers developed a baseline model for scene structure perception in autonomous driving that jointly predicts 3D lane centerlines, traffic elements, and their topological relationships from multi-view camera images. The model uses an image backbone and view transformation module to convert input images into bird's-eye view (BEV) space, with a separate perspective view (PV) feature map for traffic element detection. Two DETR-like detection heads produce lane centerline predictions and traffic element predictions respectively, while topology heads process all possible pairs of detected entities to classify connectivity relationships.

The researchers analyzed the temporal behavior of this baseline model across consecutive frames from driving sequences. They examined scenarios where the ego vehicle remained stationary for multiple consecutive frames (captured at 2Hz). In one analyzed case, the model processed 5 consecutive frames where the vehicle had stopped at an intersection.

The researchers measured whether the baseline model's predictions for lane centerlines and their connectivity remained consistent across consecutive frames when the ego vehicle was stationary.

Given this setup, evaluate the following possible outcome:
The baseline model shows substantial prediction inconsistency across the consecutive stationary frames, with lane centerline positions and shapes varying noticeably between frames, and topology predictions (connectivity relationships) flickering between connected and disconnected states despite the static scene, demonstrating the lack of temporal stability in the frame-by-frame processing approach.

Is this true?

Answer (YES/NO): YES